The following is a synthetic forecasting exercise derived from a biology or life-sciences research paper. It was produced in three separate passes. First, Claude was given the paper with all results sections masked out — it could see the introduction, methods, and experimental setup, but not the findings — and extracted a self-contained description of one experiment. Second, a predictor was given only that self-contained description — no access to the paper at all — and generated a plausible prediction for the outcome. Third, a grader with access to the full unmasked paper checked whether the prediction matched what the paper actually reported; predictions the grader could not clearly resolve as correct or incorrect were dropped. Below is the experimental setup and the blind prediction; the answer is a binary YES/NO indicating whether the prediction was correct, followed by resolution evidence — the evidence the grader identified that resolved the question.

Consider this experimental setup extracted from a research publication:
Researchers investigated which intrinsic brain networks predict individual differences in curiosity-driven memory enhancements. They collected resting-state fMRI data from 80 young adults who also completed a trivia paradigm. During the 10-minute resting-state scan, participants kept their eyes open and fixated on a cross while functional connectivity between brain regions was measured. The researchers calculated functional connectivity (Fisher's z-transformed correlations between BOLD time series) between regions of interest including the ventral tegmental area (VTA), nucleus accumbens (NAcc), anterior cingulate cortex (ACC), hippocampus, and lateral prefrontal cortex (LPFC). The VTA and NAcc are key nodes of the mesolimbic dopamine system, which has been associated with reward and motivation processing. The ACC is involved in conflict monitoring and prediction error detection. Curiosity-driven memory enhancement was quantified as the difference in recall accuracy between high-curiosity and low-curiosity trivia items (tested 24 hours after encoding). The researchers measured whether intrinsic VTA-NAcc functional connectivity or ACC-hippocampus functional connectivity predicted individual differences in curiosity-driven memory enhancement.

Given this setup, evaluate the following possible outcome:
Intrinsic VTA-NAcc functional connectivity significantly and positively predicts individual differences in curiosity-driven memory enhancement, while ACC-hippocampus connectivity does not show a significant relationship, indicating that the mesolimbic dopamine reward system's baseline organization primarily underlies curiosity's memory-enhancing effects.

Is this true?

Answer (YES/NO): YES